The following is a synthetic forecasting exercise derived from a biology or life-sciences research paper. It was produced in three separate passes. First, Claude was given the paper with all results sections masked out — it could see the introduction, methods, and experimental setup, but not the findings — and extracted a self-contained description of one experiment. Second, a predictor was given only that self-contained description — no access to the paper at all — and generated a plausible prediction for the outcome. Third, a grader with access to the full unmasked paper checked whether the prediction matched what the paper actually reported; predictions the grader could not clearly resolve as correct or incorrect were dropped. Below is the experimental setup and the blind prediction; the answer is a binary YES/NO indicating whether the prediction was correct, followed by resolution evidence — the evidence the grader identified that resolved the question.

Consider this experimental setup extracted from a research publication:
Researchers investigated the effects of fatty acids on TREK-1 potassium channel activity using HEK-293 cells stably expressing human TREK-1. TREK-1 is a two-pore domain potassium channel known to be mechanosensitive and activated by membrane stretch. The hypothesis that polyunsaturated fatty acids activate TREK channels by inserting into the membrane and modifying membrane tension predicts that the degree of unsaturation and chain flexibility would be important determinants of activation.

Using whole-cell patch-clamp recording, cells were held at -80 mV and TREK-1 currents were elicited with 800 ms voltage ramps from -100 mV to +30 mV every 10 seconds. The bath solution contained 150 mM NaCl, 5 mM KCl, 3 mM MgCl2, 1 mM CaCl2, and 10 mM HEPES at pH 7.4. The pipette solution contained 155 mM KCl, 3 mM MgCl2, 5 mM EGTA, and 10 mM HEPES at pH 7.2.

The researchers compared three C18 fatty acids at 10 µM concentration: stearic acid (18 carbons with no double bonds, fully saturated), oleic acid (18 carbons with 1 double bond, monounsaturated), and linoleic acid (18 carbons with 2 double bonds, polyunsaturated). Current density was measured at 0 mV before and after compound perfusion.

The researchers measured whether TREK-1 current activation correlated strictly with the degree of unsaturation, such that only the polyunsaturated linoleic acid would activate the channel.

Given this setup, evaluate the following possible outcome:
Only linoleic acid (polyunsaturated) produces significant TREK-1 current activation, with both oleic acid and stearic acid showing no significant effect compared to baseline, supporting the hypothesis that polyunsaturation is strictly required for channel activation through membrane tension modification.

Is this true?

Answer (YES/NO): NO